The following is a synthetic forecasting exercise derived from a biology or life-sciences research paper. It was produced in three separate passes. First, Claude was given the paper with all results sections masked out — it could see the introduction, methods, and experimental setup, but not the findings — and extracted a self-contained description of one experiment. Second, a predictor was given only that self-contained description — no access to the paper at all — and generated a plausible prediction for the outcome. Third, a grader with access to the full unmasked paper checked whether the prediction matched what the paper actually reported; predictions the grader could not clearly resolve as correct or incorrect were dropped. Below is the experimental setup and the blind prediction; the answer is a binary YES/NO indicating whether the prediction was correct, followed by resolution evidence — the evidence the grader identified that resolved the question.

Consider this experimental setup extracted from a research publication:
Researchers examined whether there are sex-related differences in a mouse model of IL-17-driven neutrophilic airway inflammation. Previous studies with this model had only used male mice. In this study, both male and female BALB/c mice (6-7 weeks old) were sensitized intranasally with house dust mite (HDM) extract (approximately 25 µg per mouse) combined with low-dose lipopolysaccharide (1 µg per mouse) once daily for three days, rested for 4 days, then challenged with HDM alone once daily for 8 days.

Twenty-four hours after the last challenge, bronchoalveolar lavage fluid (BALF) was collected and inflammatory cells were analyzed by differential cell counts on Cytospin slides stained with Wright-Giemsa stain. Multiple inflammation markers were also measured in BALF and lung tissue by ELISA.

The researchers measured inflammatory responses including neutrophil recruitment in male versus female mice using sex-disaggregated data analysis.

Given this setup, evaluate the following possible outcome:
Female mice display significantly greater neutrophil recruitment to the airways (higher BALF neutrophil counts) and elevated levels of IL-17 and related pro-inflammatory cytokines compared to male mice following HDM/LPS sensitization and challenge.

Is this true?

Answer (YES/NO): NO